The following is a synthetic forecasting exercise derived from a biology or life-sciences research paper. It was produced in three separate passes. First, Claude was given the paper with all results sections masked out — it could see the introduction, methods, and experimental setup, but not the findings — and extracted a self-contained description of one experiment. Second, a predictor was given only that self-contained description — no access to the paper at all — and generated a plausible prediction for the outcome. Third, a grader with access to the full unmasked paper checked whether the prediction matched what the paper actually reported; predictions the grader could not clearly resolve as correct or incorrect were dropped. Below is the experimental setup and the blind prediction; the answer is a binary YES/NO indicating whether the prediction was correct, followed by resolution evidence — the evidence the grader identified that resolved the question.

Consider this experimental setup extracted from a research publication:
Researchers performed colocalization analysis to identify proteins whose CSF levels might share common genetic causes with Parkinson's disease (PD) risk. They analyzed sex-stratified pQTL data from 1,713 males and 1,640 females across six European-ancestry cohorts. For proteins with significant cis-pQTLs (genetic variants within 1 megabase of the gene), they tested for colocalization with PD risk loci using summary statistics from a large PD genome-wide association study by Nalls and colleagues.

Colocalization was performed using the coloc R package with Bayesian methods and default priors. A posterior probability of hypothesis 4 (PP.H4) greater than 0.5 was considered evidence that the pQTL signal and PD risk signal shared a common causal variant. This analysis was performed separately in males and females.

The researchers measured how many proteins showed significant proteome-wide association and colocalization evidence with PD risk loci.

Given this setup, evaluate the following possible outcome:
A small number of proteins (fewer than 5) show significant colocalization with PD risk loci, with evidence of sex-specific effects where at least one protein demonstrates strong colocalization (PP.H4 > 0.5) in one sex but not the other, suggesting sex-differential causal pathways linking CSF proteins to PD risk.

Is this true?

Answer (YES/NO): NO